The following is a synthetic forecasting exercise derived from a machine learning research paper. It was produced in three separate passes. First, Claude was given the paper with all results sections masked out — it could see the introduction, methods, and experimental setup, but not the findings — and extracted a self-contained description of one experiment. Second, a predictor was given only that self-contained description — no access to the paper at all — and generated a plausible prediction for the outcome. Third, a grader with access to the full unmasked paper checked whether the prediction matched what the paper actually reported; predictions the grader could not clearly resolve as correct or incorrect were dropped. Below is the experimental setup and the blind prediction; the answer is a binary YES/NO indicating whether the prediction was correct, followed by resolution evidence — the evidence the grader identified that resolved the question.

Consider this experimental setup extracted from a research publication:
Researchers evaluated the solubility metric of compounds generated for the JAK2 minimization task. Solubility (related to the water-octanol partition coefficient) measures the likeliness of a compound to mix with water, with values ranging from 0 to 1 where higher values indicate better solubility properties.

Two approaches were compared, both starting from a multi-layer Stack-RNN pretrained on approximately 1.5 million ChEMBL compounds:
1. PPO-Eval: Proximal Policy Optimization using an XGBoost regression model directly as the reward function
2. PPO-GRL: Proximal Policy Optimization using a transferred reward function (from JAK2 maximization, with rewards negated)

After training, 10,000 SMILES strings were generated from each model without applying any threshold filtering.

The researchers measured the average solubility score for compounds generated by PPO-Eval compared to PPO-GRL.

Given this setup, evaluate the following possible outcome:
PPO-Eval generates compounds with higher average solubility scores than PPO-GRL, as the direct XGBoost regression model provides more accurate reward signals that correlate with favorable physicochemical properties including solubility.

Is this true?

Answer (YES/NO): YES